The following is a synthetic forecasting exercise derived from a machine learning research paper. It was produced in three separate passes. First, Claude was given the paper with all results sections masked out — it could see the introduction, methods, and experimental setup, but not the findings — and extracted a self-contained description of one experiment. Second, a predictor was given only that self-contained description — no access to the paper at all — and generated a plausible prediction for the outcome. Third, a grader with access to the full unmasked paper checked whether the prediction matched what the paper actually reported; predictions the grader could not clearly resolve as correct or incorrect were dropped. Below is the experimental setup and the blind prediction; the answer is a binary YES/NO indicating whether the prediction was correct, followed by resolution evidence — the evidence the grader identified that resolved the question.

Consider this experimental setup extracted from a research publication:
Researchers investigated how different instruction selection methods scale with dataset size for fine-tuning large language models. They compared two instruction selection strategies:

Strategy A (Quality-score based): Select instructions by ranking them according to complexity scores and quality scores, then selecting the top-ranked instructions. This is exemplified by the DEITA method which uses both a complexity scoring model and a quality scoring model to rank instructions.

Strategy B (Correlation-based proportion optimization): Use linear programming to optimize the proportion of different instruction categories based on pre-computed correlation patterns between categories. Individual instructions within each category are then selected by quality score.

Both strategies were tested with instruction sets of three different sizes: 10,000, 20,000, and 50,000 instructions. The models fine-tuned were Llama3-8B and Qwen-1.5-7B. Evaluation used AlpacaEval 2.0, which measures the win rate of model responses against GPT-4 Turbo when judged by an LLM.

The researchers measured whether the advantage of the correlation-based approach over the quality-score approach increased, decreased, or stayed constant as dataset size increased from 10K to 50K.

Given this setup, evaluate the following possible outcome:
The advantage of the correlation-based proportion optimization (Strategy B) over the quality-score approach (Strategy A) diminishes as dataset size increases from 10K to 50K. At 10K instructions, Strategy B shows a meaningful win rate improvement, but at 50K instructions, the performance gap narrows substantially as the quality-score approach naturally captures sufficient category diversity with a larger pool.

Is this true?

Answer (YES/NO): NO